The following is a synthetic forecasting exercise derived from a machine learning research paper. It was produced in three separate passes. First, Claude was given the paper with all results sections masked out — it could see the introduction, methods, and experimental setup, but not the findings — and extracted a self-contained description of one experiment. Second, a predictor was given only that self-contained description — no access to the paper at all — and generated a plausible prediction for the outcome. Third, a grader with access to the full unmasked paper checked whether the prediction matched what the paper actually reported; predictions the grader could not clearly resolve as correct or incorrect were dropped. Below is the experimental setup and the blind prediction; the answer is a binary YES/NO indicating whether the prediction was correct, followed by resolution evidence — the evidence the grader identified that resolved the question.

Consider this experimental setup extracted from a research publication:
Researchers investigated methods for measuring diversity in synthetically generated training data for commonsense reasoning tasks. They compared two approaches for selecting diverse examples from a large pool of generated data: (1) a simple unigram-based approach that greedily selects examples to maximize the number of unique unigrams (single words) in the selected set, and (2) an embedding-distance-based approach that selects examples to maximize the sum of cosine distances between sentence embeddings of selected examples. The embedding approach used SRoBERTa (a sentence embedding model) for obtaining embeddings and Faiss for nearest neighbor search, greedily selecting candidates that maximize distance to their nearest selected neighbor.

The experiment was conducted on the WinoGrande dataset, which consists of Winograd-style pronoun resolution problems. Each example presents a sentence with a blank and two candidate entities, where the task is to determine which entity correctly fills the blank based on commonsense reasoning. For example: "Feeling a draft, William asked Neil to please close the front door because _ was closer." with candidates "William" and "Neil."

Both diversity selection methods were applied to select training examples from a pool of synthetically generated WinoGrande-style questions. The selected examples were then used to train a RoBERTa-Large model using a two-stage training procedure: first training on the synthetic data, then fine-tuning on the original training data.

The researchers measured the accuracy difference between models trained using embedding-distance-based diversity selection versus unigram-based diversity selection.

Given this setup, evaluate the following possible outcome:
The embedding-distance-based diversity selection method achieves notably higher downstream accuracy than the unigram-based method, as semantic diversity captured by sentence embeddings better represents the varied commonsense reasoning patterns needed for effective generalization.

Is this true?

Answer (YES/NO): NO